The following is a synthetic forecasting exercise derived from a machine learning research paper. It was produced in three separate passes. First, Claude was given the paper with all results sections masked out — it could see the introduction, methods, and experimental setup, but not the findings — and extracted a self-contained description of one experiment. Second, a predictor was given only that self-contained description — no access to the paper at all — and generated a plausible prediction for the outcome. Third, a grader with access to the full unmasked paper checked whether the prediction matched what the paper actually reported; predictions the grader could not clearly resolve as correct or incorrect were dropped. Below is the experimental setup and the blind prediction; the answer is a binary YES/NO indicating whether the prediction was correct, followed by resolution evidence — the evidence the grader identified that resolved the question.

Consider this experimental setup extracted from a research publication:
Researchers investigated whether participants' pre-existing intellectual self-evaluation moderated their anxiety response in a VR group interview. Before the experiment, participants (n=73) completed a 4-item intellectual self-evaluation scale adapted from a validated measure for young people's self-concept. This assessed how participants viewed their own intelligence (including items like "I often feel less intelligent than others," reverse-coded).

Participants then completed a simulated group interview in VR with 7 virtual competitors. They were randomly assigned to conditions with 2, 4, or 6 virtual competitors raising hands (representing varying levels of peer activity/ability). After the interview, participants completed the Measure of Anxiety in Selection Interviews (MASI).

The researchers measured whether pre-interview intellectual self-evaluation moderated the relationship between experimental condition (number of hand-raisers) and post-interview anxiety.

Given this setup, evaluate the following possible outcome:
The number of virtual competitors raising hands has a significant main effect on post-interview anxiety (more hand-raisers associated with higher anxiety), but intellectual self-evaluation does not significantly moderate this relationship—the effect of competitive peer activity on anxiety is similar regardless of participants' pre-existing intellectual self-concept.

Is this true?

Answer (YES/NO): NO